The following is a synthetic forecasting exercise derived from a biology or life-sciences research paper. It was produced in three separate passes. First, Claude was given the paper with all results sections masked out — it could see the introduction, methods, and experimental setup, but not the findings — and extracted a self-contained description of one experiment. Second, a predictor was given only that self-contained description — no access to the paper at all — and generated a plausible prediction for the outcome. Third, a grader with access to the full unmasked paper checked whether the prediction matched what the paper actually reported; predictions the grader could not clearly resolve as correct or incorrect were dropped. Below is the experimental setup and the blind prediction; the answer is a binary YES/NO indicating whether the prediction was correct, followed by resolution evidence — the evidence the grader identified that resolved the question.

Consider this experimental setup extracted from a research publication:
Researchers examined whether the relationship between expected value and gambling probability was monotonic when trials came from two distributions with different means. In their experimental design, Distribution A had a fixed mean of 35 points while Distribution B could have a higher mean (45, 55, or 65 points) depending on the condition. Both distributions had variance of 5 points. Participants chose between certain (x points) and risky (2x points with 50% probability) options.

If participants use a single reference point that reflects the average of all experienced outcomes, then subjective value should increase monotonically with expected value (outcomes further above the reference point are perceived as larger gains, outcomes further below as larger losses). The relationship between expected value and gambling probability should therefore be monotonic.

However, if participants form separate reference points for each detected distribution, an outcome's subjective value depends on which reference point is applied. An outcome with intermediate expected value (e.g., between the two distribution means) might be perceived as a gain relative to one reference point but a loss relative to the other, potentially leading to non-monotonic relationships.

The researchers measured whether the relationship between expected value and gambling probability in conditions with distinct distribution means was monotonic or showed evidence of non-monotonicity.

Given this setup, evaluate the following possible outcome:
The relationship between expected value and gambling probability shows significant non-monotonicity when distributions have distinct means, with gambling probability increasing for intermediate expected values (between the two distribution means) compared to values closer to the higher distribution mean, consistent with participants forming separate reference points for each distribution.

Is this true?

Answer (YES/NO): NO